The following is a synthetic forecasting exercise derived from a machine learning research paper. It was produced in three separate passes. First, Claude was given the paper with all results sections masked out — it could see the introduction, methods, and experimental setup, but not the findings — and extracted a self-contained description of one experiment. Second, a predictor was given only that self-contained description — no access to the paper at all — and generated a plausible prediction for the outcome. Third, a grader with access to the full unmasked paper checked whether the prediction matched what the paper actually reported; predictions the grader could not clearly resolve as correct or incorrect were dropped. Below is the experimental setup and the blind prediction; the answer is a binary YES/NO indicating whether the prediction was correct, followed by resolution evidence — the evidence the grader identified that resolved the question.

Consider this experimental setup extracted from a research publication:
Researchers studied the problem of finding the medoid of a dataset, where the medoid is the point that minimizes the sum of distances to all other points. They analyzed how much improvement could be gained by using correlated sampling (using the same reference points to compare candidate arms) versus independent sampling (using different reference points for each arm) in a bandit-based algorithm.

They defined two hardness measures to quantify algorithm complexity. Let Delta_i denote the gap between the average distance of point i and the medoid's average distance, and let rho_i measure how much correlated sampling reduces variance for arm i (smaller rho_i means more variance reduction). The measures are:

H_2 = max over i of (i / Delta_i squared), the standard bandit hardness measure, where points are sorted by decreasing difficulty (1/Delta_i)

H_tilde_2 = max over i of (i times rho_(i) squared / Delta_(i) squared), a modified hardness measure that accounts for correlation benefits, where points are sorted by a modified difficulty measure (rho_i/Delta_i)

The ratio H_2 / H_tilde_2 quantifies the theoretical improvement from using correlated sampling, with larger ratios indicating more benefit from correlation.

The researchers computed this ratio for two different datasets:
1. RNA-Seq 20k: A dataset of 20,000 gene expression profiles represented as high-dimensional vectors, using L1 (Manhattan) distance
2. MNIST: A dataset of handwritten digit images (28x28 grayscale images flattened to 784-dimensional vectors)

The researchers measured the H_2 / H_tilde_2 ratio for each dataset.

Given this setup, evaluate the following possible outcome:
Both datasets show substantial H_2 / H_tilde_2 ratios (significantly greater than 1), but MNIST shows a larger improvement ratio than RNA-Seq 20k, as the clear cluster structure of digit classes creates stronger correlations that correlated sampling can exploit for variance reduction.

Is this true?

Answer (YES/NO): NO